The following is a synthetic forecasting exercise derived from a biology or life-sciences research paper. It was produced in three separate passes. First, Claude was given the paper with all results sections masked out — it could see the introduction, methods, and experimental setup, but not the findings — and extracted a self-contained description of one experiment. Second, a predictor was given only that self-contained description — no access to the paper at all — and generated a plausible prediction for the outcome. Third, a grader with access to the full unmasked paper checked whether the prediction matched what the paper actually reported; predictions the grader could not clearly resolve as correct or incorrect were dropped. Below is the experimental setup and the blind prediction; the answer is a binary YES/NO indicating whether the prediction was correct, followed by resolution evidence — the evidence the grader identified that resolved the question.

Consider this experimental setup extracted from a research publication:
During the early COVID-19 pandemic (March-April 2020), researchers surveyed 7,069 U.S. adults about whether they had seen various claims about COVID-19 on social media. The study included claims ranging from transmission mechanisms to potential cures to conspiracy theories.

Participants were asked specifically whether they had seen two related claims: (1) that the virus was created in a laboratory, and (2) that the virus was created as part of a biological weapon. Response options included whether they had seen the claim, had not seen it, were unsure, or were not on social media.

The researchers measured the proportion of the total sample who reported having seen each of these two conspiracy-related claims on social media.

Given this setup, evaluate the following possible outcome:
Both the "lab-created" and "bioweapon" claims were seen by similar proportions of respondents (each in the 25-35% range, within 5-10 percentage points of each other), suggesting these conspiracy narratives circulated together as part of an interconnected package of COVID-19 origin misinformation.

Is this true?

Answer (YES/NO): NO